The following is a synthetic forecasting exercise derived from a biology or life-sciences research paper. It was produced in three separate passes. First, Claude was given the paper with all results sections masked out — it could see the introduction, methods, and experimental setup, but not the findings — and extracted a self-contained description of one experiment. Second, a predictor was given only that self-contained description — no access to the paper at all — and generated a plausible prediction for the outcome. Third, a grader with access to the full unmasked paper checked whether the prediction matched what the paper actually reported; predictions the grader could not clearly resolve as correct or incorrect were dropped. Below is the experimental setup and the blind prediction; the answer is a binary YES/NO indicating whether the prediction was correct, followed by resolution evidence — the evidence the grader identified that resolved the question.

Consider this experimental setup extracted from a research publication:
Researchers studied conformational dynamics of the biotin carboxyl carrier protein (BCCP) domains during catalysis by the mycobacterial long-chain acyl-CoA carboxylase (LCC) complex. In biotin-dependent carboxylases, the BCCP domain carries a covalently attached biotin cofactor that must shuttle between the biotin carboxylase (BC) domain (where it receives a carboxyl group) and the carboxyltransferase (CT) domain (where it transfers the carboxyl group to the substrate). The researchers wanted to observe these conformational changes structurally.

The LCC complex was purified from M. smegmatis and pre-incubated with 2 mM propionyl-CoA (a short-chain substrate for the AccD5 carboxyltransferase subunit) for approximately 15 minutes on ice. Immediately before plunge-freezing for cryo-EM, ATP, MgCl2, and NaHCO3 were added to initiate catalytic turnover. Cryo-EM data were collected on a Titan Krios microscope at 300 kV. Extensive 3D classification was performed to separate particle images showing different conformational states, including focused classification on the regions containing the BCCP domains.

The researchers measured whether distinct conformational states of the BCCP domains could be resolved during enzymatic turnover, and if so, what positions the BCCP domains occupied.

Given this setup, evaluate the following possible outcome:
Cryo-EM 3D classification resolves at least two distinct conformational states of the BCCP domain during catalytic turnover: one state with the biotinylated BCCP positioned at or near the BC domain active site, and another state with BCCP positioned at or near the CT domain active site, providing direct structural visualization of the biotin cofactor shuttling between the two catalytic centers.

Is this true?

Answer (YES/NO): YES